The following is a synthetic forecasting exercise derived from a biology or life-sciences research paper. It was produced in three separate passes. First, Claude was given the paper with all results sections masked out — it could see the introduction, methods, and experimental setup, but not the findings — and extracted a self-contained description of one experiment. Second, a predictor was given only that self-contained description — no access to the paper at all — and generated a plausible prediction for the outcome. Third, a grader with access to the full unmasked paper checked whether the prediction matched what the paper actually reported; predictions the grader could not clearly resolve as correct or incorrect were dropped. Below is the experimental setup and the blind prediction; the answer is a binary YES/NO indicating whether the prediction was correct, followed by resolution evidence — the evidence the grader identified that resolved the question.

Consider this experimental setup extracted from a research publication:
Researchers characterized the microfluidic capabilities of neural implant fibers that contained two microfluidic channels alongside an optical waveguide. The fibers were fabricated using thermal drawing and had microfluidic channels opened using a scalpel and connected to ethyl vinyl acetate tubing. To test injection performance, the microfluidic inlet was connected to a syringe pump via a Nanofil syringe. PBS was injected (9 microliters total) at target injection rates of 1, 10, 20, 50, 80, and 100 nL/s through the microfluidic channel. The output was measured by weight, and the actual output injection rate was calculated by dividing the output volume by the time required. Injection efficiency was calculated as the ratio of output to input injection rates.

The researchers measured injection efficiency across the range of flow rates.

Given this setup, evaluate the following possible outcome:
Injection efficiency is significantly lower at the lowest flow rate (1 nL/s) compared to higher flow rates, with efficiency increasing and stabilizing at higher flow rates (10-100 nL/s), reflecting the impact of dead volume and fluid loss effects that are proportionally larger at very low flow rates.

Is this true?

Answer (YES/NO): NO